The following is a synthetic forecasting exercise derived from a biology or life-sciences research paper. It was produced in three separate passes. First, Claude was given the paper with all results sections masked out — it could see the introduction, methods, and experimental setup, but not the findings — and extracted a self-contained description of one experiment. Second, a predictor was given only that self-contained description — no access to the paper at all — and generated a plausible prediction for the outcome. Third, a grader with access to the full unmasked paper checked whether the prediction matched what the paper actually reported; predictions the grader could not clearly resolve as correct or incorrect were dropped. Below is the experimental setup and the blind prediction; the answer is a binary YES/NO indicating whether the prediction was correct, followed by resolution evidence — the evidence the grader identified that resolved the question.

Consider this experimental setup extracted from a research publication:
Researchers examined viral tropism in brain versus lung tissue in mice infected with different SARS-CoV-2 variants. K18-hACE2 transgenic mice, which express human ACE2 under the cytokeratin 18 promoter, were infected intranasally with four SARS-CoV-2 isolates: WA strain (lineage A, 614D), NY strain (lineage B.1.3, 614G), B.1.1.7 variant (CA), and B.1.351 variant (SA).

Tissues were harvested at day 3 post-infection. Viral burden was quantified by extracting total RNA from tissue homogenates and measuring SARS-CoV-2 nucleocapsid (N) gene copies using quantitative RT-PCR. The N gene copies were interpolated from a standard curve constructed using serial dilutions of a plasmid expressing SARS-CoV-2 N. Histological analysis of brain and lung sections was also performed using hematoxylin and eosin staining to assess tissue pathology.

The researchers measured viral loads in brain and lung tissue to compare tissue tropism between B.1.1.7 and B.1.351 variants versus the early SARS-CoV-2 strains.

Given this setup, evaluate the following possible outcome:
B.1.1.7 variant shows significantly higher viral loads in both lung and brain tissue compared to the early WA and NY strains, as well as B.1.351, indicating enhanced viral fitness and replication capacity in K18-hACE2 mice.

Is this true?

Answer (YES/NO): NO